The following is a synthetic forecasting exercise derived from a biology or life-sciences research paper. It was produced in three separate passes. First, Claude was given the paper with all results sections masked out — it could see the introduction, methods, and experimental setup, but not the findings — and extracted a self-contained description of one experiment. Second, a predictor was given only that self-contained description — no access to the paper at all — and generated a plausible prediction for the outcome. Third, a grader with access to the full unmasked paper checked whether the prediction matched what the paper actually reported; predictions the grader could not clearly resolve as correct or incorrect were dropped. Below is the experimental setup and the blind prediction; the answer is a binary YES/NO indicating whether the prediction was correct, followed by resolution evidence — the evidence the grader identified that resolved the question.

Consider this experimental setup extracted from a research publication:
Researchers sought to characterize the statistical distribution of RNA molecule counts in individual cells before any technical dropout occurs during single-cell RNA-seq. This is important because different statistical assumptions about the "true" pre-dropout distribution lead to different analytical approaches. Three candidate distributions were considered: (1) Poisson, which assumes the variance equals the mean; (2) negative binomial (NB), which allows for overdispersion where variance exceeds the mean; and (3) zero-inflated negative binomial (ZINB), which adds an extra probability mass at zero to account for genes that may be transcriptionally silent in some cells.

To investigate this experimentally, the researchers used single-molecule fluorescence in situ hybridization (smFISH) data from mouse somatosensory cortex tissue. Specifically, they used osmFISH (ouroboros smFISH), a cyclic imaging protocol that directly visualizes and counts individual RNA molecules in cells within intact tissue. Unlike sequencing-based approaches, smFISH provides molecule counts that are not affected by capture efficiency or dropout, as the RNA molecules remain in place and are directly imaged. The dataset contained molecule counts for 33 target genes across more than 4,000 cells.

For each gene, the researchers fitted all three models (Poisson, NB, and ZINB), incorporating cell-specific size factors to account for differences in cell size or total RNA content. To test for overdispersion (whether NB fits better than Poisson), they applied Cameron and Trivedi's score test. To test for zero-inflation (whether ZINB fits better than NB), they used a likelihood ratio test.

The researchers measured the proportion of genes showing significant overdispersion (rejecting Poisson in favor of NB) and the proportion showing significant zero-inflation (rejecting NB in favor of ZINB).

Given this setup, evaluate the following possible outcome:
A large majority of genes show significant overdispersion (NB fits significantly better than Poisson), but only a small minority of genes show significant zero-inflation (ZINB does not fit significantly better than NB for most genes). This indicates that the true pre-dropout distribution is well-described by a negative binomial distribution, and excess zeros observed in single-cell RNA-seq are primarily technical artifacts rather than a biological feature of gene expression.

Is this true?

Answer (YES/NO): YES